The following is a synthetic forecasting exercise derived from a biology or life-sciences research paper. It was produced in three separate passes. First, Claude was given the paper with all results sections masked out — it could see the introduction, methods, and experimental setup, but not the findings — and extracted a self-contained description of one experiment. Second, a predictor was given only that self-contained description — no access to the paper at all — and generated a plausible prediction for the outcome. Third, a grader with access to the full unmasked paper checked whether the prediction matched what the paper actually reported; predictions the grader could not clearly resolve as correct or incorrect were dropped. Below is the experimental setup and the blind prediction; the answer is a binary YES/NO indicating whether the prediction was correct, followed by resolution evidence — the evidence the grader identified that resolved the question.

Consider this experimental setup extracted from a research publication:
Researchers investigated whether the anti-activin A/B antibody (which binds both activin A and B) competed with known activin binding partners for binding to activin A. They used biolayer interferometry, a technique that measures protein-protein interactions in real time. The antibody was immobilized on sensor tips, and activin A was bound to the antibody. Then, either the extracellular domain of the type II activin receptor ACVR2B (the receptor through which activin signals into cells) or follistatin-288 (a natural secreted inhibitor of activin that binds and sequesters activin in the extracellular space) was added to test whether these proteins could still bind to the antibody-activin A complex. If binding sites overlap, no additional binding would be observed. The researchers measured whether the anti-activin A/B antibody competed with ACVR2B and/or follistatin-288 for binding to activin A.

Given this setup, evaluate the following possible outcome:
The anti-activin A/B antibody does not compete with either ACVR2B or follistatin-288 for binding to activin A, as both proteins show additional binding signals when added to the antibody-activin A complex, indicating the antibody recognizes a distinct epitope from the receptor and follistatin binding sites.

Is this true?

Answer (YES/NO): NO